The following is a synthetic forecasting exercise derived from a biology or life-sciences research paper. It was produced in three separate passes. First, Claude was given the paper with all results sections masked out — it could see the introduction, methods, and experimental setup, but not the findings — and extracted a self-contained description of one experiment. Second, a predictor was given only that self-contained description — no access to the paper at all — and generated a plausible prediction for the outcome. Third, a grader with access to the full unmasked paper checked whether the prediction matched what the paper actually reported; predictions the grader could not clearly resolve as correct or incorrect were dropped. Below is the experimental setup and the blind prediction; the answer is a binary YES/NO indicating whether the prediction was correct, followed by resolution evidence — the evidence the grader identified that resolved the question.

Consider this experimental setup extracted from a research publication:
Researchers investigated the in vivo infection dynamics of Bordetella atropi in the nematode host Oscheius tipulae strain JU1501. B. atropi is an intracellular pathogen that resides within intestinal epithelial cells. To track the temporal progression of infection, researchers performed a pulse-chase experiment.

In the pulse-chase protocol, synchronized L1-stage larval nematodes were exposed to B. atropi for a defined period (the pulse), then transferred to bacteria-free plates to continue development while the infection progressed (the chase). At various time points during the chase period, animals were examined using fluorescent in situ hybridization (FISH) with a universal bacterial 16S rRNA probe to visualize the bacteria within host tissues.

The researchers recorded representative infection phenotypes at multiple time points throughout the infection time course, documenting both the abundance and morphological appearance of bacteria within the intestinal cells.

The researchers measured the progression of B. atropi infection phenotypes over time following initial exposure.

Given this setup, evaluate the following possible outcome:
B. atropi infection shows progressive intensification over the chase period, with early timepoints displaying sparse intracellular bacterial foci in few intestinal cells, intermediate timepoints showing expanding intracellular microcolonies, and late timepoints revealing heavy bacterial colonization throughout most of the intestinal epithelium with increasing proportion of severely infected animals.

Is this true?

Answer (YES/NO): NO